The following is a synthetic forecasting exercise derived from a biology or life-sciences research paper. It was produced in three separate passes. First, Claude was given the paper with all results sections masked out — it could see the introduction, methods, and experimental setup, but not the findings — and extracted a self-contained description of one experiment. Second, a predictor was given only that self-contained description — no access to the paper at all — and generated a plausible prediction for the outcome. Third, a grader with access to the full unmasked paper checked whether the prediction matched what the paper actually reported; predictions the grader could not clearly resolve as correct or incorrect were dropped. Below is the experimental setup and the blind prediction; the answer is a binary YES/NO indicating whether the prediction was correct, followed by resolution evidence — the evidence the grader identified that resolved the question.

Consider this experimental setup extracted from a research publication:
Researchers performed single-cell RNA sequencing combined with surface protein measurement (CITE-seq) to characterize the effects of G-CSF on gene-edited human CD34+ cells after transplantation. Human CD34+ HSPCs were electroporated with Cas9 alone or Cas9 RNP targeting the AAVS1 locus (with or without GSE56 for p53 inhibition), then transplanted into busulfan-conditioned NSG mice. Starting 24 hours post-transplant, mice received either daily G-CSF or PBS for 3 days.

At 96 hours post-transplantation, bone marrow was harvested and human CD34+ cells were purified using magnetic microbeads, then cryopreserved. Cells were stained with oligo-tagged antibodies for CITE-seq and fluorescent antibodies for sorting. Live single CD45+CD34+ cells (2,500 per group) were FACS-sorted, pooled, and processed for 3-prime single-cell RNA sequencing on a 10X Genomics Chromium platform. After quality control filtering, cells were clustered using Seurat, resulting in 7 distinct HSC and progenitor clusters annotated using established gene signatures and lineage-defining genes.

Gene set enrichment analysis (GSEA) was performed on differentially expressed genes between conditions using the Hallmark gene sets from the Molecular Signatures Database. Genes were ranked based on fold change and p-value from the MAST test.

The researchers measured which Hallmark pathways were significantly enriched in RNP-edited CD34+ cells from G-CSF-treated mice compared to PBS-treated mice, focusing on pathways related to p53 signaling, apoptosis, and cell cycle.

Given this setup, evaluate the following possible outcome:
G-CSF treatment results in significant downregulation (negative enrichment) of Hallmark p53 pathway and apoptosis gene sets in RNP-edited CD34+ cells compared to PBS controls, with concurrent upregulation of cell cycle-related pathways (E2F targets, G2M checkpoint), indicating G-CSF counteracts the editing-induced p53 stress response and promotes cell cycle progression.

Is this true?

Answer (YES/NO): NO